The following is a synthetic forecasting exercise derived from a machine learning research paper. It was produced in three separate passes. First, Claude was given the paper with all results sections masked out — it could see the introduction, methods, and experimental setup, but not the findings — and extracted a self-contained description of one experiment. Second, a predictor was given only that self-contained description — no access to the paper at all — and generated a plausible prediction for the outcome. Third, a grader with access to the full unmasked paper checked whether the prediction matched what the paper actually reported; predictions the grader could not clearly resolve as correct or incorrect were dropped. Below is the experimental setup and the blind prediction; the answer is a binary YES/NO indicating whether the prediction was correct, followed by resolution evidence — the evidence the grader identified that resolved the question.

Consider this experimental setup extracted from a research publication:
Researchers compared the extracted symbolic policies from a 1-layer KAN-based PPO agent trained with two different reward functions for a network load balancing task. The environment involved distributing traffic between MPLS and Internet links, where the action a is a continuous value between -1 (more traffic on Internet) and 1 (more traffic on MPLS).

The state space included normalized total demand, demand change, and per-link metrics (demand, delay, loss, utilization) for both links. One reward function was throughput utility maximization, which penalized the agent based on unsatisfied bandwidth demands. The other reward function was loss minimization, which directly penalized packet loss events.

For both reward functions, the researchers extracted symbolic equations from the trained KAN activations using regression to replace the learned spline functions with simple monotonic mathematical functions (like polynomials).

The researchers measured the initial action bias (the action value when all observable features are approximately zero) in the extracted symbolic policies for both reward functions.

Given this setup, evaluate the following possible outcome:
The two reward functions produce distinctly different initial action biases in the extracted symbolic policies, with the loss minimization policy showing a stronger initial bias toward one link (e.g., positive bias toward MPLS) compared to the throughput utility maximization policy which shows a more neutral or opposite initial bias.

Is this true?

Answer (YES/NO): NO